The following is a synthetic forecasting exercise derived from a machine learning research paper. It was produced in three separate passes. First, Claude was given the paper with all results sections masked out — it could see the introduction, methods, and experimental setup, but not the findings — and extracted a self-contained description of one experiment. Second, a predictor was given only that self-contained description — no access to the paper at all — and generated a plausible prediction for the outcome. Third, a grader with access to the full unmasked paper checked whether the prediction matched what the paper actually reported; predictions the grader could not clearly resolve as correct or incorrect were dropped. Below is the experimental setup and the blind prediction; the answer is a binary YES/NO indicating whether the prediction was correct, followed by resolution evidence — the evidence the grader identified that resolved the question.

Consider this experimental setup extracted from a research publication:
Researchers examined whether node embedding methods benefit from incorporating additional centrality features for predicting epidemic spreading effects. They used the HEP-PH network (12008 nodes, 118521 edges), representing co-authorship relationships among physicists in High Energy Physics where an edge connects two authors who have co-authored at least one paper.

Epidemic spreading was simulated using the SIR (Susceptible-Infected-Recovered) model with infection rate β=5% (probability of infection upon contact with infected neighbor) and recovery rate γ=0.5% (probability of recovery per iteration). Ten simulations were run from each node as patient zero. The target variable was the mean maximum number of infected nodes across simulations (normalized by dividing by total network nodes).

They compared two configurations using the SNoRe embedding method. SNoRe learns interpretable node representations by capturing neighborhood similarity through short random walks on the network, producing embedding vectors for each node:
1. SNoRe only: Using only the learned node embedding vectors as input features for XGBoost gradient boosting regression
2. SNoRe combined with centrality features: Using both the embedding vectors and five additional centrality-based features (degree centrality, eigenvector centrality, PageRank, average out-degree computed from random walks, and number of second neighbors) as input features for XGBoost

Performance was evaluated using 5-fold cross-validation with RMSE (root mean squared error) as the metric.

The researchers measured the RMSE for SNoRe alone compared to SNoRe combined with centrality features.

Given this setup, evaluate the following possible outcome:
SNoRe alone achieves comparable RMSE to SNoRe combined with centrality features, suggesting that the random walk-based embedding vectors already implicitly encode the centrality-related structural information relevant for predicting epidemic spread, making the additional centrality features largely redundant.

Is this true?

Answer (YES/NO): NO